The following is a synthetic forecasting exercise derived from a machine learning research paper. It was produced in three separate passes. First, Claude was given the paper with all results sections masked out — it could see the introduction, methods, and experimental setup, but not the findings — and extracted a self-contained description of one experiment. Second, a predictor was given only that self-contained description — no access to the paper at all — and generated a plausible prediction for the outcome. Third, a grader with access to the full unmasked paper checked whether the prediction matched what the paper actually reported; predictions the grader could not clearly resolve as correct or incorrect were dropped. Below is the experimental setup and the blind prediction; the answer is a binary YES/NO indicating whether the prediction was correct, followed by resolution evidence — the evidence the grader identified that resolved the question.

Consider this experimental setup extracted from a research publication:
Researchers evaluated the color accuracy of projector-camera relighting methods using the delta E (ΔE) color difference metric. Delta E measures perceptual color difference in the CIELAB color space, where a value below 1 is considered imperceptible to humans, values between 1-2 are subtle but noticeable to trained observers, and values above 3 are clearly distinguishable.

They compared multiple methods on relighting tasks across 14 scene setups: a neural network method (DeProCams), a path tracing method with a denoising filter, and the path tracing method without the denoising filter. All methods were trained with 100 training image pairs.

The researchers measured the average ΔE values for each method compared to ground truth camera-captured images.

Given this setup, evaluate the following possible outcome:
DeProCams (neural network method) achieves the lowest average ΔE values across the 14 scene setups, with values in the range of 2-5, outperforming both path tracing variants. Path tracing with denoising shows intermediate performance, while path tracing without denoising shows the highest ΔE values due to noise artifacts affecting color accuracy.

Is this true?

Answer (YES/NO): NO